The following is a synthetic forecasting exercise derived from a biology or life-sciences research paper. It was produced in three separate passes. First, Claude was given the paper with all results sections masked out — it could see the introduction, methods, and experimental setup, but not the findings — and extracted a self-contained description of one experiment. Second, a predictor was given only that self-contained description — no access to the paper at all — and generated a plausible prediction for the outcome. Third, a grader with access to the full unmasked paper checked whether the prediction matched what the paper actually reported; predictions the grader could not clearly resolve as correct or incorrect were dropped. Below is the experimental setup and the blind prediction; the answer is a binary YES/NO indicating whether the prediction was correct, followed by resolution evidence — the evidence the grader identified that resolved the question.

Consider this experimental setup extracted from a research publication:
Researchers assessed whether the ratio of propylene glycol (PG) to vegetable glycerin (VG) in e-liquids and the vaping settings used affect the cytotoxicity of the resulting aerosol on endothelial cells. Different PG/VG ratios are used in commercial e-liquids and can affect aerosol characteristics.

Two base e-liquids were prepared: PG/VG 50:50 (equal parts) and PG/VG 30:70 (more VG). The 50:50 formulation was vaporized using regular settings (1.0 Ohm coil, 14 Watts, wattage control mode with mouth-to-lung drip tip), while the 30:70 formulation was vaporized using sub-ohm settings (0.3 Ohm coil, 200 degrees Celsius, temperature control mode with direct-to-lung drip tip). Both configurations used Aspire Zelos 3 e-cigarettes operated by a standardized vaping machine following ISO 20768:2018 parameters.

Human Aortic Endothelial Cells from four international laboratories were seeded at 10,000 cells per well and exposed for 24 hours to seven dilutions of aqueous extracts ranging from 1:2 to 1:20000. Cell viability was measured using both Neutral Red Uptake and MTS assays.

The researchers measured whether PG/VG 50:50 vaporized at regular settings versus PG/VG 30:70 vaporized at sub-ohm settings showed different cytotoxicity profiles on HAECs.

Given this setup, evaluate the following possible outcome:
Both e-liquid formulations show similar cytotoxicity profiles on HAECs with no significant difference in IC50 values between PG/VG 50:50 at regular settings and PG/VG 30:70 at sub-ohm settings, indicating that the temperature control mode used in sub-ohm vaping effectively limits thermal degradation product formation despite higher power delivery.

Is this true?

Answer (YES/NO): NO